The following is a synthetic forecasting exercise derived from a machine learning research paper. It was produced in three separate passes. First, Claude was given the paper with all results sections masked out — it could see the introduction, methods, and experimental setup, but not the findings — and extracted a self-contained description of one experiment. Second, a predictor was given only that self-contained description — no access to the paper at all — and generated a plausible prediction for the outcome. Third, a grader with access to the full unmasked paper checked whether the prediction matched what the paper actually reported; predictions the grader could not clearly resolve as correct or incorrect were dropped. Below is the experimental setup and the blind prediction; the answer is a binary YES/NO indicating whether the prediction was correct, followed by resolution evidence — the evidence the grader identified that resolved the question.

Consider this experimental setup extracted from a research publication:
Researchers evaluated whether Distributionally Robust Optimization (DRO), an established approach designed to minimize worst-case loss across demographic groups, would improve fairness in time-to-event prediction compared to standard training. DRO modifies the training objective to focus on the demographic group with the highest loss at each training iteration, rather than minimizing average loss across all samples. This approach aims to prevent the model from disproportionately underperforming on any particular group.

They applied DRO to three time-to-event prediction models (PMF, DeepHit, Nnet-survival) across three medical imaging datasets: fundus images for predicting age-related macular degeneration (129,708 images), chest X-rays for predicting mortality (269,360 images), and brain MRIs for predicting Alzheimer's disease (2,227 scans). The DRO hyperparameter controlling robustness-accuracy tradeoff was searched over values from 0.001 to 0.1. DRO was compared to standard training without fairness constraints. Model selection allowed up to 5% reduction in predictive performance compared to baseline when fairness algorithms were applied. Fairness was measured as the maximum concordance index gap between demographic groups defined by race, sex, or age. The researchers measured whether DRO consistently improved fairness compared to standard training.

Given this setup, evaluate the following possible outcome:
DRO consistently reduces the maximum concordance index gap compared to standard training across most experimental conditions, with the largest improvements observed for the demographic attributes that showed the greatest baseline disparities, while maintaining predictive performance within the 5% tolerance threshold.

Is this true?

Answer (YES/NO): NO